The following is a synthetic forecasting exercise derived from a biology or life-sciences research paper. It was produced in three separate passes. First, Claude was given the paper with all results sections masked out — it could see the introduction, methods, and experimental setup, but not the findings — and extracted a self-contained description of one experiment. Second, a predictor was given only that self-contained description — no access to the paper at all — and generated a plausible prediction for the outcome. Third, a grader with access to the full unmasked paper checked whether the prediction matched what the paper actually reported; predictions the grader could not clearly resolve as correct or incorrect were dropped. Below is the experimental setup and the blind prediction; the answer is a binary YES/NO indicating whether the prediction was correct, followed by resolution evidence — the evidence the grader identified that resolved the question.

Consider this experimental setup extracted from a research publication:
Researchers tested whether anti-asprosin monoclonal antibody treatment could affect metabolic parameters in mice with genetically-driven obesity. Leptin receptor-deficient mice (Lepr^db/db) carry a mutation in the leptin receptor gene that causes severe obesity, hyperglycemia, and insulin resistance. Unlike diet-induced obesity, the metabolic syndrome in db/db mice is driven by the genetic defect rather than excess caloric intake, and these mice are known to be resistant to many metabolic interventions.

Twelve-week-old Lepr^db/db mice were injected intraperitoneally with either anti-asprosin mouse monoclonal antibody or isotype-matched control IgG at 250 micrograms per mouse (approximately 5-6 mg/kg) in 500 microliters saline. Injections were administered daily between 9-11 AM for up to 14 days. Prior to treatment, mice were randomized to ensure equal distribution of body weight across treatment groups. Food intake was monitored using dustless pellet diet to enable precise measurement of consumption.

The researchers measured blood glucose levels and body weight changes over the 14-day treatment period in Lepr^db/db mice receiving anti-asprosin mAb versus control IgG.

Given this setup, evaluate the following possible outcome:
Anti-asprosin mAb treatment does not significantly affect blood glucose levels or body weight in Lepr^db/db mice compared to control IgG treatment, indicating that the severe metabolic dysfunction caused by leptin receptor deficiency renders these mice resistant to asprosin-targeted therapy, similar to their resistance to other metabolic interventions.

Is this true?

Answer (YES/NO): NO